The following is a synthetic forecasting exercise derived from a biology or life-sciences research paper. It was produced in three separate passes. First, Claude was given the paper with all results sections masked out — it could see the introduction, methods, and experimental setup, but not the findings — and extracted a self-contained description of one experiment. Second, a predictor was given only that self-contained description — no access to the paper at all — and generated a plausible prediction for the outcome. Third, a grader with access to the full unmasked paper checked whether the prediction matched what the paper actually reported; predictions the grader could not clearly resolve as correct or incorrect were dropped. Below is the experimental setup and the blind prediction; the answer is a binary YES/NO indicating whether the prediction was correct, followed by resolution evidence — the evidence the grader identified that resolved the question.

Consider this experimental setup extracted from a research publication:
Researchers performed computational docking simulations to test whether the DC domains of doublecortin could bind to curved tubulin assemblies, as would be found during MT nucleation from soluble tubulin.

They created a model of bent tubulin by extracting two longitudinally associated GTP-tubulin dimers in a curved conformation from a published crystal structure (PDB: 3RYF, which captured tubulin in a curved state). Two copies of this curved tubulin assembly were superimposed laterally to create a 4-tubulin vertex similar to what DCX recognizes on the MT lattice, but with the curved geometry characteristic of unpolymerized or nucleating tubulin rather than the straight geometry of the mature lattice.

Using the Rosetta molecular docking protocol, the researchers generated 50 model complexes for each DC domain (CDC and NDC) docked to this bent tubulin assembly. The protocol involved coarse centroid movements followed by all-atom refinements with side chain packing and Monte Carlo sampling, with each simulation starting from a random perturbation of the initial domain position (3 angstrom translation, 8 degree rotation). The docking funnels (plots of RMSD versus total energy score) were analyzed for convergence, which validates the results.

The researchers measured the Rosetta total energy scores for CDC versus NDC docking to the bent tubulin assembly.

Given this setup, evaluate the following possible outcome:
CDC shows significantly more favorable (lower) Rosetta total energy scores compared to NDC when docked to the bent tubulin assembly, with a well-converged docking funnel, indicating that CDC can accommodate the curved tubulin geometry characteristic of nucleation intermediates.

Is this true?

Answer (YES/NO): YES